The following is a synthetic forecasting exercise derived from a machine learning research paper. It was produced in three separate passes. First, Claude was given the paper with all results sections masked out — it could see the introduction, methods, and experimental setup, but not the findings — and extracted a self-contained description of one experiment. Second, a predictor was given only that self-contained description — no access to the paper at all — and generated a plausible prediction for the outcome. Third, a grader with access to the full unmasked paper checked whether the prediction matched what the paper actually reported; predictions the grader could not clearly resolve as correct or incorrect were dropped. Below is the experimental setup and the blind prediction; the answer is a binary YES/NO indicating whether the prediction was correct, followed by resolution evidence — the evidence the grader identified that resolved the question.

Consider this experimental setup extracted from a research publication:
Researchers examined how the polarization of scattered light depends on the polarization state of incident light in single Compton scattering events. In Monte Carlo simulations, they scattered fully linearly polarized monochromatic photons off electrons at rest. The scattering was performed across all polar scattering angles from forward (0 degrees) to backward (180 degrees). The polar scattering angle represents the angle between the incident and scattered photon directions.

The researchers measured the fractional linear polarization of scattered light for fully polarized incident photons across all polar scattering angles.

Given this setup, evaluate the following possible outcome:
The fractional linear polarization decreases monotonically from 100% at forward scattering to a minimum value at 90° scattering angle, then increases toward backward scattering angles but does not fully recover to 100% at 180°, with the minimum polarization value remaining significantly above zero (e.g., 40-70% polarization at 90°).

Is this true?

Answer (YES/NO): NO